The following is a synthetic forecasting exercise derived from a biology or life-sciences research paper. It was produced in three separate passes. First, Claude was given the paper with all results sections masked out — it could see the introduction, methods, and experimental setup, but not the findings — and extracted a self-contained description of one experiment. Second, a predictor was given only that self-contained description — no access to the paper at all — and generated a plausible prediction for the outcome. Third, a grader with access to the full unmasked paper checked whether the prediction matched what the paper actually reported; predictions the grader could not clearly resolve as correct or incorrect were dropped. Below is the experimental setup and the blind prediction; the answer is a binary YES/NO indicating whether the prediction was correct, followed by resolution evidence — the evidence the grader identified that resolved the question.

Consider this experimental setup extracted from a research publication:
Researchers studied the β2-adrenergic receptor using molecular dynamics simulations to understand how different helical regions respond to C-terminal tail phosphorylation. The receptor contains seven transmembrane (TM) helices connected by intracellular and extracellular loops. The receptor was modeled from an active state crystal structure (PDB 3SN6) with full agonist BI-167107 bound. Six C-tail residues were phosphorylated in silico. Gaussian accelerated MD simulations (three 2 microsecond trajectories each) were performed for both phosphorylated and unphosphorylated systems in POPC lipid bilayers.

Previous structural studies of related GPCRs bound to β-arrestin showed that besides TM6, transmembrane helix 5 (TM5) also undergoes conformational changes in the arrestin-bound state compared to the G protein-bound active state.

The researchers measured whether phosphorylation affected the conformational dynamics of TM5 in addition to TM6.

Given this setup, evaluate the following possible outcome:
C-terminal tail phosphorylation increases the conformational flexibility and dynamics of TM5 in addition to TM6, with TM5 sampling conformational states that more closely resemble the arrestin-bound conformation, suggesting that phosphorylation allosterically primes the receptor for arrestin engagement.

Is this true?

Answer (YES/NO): NO